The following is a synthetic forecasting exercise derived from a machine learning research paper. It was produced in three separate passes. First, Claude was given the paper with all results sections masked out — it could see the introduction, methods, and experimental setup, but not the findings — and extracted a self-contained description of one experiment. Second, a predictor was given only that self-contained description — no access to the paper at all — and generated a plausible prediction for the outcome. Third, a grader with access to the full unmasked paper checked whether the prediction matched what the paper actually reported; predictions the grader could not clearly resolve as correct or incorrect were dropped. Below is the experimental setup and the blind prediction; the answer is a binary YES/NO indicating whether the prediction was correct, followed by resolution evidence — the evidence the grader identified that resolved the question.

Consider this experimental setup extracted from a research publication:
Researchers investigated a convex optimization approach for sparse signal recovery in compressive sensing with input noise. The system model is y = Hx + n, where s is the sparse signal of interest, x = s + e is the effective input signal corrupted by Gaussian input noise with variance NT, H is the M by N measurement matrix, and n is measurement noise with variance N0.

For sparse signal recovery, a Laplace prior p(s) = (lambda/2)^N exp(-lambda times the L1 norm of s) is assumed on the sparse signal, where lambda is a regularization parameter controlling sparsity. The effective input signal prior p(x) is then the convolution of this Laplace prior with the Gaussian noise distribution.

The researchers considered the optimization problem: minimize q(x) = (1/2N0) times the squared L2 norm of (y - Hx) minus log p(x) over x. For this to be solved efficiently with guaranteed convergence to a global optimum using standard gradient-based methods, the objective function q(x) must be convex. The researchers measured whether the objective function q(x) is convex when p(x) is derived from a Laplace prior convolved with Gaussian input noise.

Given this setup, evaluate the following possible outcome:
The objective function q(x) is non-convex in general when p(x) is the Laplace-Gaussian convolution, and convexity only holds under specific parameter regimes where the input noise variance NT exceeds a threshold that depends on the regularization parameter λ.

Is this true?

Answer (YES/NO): NO